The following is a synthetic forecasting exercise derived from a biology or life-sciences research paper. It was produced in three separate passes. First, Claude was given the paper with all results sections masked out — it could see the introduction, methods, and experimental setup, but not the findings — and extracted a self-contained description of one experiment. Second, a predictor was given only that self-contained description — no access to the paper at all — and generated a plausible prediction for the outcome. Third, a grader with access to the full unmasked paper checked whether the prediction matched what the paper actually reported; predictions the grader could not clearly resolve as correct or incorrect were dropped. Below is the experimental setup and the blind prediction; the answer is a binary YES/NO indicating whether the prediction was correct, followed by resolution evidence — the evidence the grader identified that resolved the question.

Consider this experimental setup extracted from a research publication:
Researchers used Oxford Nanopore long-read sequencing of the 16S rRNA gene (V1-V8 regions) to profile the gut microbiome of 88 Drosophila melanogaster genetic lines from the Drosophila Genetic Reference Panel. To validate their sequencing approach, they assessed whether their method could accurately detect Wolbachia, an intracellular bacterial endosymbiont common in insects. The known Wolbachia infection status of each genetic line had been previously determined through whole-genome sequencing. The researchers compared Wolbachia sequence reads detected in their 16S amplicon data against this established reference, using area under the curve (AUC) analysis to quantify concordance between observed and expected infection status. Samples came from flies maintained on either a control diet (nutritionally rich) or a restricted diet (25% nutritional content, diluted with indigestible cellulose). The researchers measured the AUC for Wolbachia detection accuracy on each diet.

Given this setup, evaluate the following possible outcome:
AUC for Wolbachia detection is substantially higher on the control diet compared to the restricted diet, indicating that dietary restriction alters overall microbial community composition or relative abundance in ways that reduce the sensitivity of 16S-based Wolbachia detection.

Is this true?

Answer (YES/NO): NO